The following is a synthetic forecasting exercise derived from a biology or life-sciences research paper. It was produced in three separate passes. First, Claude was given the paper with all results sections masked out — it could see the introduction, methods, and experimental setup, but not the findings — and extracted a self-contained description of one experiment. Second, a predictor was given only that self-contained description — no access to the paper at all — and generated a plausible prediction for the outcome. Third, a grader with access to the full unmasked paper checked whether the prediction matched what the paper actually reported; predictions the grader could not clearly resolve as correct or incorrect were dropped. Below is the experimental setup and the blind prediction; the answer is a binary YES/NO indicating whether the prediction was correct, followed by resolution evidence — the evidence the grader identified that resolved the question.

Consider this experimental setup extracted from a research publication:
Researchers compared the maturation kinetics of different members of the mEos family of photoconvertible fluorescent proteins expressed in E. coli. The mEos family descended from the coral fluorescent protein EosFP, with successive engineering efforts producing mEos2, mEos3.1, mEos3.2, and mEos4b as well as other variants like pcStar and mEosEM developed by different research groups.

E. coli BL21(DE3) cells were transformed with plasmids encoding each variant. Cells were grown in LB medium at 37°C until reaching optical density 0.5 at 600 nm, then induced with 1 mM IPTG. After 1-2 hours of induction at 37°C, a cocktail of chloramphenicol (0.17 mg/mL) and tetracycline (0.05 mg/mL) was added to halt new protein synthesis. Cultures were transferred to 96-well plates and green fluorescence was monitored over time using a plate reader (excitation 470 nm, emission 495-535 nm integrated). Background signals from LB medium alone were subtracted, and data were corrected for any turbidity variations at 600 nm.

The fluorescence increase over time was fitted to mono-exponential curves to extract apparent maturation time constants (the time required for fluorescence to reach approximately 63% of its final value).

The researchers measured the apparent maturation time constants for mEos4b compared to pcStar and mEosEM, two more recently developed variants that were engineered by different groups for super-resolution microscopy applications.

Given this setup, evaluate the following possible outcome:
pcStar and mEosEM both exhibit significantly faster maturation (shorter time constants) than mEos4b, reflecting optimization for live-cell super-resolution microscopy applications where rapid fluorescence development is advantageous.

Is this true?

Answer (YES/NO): YES